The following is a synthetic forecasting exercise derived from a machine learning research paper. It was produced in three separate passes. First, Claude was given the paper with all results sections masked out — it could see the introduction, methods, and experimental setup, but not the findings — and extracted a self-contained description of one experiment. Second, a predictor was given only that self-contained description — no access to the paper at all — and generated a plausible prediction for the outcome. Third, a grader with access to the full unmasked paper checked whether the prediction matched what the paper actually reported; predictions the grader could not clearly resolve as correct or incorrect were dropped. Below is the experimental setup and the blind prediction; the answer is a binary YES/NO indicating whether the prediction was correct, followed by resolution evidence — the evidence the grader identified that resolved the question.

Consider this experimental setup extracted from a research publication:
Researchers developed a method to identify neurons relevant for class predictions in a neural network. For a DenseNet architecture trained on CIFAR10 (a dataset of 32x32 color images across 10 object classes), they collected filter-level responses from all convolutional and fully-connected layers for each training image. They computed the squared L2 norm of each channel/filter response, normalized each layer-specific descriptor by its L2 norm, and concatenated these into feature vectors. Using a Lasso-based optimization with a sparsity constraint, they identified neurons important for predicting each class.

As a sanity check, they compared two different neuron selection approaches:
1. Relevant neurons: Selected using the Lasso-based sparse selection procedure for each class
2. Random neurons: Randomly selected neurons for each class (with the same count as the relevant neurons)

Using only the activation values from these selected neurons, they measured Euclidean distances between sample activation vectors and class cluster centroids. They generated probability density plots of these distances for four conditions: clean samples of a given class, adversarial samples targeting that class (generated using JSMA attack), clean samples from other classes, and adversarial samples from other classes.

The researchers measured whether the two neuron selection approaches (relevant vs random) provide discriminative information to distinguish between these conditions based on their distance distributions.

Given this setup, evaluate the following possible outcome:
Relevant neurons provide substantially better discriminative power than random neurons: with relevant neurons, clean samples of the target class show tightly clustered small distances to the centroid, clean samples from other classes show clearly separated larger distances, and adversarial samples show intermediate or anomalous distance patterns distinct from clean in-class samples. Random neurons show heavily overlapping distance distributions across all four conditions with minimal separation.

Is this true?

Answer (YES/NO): NO